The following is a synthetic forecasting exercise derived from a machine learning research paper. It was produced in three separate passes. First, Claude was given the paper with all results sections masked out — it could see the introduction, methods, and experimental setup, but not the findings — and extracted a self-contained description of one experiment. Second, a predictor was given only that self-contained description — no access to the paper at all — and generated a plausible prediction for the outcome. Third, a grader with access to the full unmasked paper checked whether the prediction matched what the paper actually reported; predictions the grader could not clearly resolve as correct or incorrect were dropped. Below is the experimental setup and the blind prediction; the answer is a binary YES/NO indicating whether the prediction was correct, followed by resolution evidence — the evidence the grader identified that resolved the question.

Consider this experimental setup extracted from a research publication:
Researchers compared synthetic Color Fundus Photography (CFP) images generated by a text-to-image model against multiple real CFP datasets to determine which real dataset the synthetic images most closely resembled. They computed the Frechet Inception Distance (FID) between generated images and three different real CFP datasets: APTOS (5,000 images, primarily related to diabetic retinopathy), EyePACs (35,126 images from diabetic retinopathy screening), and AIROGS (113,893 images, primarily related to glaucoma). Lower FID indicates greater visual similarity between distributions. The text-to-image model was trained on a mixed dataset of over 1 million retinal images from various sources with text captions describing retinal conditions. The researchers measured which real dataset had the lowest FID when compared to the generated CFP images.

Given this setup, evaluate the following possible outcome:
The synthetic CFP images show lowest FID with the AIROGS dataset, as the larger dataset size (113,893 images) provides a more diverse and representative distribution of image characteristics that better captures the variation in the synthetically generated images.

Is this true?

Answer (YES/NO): YES